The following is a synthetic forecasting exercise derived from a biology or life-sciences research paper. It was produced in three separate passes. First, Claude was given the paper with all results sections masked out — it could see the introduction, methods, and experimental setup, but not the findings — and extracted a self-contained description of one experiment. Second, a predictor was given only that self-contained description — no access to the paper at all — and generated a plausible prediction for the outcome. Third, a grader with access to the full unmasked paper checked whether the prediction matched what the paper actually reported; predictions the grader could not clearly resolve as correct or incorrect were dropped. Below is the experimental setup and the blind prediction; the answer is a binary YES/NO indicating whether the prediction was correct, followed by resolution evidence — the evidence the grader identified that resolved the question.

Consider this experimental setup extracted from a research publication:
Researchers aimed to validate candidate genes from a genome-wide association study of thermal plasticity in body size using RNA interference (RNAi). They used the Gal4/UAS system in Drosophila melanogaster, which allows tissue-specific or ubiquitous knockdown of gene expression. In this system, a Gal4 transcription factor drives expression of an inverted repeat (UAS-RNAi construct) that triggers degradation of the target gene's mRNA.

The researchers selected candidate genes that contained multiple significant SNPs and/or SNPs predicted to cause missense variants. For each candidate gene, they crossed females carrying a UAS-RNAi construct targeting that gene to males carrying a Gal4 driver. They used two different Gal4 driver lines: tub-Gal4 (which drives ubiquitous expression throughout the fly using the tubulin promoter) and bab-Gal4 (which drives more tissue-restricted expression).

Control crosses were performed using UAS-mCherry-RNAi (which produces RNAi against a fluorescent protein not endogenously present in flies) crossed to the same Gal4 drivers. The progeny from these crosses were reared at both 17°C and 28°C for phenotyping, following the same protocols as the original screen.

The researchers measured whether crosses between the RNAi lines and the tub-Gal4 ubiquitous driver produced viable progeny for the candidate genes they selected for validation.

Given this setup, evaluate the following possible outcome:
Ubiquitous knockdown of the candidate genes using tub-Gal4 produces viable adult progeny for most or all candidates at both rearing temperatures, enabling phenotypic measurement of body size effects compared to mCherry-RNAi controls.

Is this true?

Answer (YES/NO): NO